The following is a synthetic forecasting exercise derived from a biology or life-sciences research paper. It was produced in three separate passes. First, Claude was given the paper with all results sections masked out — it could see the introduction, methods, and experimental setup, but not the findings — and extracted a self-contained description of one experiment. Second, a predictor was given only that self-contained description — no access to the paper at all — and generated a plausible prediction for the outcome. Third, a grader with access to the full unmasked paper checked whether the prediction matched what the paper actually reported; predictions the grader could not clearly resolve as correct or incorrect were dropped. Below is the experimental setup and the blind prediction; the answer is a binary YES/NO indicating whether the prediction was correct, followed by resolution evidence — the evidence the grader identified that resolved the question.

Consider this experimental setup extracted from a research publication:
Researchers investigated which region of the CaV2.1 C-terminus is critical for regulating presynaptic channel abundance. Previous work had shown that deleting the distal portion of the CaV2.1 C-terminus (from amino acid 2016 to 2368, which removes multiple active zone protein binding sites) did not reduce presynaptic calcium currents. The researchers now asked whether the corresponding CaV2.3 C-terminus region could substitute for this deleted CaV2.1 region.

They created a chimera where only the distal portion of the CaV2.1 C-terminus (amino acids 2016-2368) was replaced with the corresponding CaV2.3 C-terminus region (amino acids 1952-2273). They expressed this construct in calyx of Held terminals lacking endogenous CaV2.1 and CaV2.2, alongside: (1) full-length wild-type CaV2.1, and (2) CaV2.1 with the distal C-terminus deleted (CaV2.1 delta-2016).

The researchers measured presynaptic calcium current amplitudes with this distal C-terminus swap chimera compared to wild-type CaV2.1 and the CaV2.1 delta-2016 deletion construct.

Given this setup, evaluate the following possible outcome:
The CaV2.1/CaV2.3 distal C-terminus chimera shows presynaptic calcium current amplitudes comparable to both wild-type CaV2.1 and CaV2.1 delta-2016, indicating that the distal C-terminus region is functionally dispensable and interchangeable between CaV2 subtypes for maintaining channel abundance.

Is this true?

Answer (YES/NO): NO